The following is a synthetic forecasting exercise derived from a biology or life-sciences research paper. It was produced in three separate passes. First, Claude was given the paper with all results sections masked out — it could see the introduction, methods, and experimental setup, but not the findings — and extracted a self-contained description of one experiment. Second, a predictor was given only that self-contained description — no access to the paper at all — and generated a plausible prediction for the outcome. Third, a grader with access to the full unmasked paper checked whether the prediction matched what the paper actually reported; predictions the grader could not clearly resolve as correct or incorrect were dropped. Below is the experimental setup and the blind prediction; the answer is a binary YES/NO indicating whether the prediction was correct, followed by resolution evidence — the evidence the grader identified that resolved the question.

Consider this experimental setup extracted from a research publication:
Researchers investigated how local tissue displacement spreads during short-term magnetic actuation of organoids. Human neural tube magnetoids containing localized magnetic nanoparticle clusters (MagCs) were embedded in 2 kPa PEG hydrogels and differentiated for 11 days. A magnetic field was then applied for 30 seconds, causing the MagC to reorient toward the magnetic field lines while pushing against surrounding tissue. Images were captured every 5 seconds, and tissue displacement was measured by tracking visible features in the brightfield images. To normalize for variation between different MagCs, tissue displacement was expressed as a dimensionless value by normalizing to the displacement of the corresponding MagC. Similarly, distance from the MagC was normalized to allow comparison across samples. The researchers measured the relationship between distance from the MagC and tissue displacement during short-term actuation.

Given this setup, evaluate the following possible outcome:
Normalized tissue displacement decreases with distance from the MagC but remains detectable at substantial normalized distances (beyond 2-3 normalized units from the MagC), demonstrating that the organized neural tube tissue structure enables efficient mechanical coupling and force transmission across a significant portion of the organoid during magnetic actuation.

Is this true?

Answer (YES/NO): YES